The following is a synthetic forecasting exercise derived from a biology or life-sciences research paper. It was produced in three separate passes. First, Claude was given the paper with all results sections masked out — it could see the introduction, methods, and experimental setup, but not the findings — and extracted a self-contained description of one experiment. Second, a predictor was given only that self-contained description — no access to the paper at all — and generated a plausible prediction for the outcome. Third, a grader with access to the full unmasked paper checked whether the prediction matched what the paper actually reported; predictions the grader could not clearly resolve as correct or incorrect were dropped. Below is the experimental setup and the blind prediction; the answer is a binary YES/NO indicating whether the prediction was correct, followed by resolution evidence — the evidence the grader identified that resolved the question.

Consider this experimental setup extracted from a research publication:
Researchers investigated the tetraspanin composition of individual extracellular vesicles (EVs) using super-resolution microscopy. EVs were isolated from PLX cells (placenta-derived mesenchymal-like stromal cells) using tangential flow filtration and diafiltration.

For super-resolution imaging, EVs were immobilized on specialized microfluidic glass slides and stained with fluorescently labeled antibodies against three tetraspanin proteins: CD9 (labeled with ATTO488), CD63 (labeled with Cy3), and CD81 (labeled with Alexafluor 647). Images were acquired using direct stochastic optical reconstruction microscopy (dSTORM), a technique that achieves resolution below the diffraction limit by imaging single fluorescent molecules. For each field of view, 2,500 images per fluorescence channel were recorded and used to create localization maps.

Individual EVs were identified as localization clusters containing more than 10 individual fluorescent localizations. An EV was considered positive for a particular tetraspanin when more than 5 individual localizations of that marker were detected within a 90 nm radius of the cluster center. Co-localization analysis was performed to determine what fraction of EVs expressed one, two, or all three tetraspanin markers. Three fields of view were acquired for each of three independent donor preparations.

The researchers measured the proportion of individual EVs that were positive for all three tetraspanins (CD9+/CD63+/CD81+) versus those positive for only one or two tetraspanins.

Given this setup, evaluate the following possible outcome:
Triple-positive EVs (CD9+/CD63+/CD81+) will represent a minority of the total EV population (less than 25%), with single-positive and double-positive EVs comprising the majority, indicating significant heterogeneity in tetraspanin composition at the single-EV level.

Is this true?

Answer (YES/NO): YES